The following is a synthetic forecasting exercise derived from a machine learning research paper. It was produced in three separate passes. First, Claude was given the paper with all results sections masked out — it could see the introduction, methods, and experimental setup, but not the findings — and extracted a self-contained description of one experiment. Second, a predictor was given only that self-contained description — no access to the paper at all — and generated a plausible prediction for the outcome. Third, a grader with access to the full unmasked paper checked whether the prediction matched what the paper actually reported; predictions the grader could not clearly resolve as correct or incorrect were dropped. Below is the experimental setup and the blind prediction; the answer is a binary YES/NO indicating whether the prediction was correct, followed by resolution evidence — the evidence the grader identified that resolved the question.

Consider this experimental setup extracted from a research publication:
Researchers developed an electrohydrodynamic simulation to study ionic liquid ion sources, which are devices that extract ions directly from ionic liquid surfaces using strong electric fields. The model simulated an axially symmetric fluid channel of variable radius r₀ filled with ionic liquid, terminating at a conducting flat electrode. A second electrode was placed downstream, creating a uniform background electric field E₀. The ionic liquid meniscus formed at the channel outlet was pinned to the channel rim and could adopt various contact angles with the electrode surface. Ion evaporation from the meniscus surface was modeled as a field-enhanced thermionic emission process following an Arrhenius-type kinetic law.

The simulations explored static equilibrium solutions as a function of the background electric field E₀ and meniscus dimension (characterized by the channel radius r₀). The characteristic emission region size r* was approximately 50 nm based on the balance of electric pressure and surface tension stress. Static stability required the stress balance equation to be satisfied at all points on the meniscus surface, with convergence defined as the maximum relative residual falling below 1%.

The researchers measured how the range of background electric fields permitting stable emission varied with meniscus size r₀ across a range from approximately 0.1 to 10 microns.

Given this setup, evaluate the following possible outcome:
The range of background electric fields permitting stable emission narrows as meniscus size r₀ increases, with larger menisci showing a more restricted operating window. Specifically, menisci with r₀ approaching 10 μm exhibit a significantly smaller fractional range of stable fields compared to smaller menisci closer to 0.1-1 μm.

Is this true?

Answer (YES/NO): NO